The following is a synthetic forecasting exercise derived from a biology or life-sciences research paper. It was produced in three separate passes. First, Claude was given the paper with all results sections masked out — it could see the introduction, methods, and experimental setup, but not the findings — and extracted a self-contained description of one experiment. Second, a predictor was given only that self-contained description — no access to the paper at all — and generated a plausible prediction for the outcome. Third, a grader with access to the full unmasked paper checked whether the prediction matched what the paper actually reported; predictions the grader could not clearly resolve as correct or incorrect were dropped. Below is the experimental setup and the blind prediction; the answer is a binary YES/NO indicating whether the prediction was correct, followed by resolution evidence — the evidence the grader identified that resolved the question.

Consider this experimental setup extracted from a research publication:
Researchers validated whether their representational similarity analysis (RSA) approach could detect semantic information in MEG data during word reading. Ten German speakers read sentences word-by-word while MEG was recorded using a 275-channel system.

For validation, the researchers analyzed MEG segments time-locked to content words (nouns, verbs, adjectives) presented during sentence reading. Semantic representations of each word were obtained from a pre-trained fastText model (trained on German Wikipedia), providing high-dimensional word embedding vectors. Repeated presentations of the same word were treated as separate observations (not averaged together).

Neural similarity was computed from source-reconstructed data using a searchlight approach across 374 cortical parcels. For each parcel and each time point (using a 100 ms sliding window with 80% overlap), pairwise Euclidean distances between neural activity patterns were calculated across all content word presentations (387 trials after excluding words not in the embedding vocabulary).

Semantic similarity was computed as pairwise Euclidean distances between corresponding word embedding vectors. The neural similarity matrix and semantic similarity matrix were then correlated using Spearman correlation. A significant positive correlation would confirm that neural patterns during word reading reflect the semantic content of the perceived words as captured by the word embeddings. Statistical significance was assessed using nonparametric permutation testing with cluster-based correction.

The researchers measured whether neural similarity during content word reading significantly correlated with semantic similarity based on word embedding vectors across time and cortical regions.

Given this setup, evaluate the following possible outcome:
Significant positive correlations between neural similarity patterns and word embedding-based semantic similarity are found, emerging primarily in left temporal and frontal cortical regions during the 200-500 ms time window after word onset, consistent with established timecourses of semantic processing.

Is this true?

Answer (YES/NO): NO